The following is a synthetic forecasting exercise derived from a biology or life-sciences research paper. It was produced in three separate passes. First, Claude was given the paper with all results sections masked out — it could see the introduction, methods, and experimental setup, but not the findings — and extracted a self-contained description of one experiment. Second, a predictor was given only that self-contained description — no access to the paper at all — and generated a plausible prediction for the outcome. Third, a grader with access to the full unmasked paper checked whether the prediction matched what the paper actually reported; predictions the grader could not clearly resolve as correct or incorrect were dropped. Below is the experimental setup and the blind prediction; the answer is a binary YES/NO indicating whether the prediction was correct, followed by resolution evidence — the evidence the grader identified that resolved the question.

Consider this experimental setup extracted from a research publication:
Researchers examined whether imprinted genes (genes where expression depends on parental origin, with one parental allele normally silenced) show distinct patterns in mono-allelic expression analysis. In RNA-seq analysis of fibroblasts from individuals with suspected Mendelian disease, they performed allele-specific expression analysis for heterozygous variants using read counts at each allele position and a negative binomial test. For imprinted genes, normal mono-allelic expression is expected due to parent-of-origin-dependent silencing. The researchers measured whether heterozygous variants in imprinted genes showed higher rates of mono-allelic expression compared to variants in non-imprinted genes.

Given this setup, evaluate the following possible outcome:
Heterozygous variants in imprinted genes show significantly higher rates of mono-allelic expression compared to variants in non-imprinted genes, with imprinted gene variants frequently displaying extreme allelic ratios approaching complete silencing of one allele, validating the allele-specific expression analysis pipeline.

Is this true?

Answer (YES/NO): NO